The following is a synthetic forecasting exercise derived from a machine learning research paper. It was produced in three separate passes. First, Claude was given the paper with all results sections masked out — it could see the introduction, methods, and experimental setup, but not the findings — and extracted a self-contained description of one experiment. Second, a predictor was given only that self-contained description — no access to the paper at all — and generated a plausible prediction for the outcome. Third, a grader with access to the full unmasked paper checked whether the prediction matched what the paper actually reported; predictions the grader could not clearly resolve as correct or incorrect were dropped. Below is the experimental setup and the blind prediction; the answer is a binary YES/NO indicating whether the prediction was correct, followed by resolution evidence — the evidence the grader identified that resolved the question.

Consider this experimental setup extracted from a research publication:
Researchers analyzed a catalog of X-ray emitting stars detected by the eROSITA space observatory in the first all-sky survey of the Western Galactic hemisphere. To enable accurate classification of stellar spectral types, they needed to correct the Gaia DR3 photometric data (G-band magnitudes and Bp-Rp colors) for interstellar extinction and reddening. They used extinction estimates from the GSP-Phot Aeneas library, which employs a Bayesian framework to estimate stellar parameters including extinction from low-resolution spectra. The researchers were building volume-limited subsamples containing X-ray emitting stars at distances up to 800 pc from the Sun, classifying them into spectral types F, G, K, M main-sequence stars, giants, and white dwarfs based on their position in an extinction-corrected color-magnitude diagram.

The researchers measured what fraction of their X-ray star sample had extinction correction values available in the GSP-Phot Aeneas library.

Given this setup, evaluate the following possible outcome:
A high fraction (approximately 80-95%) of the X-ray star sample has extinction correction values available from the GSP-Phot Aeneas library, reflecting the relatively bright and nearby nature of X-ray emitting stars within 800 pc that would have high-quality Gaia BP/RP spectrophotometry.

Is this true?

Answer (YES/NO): NO